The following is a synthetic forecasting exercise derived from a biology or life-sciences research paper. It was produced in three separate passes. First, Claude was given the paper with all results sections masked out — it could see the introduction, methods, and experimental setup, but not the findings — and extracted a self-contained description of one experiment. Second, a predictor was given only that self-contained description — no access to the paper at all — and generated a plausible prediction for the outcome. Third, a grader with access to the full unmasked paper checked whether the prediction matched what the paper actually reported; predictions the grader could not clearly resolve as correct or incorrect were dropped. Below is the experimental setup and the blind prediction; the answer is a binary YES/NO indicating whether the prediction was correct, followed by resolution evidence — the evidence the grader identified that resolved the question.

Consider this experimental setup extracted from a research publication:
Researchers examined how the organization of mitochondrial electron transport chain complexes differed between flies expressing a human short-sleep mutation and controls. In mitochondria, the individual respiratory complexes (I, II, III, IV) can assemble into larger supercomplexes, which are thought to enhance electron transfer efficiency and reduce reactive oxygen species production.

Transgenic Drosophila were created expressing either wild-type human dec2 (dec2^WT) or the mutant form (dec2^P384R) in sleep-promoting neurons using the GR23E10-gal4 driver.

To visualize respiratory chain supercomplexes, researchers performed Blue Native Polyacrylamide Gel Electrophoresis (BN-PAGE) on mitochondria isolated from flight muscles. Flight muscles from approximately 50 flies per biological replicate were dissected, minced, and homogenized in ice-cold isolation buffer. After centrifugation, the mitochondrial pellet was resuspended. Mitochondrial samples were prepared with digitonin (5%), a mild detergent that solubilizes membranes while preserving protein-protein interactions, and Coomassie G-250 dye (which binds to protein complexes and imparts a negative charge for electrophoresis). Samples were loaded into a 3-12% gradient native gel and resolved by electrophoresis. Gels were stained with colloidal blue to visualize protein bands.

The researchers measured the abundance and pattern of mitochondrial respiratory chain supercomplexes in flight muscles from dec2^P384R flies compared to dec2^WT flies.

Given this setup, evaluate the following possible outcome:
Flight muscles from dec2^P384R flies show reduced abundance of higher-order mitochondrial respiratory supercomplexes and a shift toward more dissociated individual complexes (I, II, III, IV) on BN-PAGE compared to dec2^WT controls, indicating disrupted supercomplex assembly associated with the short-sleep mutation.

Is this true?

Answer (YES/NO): NO